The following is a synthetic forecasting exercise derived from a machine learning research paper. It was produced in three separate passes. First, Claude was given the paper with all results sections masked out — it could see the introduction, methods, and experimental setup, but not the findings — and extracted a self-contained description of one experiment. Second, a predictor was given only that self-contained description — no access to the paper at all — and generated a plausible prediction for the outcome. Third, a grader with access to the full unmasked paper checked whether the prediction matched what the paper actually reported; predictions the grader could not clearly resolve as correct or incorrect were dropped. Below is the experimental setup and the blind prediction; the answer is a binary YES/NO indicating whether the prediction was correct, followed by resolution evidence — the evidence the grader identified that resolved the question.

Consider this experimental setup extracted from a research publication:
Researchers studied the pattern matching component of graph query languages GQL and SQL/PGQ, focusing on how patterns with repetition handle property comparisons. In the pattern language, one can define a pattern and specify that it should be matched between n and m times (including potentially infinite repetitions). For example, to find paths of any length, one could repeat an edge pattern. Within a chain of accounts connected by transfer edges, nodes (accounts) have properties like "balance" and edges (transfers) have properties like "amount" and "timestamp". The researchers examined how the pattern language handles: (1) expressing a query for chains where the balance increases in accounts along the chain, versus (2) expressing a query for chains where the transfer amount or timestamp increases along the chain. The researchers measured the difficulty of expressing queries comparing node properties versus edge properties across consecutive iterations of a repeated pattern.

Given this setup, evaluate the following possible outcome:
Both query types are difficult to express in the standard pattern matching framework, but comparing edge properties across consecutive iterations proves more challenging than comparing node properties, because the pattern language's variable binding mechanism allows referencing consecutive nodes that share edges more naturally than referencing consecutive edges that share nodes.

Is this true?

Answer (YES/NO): NO